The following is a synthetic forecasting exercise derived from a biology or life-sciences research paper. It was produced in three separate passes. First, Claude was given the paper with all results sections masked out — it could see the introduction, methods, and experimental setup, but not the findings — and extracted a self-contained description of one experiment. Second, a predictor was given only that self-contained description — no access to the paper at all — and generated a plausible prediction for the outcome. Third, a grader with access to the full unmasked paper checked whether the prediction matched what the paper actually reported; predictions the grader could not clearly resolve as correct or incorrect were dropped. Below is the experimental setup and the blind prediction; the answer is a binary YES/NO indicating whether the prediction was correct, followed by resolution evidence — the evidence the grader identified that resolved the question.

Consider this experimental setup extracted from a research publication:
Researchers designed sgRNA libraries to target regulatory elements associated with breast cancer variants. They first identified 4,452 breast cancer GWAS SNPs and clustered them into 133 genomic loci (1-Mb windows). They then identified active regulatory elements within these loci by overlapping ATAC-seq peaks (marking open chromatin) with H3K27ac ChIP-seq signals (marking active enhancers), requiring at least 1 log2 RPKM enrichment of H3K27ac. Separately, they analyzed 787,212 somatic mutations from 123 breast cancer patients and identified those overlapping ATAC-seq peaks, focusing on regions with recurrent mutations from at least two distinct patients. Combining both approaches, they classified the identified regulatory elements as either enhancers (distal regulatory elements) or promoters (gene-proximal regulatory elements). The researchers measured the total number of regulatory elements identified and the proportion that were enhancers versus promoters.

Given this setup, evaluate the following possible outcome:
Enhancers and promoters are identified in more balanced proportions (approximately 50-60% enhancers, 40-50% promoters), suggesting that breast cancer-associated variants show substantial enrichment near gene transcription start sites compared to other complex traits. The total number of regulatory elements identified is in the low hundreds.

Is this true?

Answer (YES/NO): NO